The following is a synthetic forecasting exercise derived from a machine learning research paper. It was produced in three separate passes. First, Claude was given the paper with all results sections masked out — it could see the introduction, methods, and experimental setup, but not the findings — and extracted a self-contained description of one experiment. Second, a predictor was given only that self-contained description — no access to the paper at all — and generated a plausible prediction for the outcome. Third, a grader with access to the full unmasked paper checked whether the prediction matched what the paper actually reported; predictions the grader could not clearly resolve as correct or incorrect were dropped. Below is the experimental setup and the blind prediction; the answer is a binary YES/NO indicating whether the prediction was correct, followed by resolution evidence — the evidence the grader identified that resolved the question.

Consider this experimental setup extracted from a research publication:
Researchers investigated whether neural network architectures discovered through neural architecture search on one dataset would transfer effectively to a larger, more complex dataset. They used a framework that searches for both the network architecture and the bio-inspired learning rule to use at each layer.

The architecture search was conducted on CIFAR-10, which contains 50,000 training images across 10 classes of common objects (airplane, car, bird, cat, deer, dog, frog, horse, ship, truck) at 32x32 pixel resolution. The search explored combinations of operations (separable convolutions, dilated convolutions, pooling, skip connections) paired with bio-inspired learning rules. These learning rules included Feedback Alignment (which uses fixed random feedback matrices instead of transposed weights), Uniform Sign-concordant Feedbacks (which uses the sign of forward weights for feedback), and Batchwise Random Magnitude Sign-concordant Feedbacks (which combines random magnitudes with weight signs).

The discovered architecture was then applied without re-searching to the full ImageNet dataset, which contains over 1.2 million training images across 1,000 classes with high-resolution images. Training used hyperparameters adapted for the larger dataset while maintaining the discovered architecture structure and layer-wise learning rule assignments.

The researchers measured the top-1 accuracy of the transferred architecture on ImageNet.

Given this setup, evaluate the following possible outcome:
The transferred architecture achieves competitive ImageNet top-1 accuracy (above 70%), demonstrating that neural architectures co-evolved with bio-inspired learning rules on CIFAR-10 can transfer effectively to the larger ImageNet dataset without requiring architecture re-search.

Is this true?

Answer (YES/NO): NO